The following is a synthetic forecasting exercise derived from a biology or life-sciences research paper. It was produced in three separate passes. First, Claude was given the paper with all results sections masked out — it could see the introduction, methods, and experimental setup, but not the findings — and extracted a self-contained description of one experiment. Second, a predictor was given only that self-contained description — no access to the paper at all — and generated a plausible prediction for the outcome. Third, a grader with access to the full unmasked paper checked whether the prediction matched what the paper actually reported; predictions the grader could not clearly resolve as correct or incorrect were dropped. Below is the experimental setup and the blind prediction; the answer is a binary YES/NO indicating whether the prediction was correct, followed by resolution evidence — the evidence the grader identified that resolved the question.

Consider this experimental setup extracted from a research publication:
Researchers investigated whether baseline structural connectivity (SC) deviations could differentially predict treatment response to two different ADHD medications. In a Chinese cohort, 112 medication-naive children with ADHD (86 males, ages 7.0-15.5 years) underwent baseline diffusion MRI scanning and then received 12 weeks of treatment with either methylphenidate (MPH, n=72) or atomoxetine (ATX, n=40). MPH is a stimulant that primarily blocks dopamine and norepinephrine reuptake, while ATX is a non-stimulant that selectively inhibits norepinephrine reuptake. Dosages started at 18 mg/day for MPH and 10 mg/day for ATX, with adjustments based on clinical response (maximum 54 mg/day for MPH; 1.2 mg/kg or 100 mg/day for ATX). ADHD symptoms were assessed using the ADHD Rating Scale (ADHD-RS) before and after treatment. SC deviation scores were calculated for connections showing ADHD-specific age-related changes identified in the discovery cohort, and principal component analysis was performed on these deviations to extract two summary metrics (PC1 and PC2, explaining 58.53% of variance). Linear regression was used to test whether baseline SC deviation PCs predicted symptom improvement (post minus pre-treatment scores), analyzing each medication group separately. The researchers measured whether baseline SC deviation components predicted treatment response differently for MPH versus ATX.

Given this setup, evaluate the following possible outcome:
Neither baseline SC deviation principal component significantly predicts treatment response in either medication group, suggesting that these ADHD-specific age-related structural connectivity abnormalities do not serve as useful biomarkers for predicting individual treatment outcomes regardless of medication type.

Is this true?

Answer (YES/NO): NO